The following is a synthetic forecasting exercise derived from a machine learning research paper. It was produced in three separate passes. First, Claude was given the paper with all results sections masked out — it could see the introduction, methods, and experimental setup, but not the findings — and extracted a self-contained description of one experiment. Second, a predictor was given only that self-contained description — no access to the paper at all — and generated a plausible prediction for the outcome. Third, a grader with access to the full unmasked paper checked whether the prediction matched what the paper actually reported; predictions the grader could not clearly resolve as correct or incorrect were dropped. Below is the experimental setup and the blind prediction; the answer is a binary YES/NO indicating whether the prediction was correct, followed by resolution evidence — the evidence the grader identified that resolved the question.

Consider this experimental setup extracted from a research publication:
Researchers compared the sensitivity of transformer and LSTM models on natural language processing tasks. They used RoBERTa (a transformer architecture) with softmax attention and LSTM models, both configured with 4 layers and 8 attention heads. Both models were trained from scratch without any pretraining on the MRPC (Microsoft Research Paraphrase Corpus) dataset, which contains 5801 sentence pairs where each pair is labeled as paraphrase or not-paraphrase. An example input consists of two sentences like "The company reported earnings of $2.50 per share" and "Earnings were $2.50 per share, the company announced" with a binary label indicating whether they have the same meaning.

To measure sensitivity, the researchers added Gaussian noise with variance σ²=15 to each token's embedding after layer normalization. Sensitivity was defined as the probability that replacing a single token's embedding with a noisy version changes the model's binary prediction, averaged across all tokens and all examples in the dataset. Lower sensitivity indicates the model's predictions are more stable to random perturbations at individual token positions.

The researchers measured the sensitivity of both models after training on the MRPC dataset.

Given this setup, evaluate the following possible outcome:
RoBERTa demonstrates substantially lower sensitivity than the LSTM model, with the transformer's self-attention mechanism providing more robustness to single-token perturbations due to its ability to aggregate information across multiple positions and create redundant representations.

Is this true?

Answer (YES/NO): YES